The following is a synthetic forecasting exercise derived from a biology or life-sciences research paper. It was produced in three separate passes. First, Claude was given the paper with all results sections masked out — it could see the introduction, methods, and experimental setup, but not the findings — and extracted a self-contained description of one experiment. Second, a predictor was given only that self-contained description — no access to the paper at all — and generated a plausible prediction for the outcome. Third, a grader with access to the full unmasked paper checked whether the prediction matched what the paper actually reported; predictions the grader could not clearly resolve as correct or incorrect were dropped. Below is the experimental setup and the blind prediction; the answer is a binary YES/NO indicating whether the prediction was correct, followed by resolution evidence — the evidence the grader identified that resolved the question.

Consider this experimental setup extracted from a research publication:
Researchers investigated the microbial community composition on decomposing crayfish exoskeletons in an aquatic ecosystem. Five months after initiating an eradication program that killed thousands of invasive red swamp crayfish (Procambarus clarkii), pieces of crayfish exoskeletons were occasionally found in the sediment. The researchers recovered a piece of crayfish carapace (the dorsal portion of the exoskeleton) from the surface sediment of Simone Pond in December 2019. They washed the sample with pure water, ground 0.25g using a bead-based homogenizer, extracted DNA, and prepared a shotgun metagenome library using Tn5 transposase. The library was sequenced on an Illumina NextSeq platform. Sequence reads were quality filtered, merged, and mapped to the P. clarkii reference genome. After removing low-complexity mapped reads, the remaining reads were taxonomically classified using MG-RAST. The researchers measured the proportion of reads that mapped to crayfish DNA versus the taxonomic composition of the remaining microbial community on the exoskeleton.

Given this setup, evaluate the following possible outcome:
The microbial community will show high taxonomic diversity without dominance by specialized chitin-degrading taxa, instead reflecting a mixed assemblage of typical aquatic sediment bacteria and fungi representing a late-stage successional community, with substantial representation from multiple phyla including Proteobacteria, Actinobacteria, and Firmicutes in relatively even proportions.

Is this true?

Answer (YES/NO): NO